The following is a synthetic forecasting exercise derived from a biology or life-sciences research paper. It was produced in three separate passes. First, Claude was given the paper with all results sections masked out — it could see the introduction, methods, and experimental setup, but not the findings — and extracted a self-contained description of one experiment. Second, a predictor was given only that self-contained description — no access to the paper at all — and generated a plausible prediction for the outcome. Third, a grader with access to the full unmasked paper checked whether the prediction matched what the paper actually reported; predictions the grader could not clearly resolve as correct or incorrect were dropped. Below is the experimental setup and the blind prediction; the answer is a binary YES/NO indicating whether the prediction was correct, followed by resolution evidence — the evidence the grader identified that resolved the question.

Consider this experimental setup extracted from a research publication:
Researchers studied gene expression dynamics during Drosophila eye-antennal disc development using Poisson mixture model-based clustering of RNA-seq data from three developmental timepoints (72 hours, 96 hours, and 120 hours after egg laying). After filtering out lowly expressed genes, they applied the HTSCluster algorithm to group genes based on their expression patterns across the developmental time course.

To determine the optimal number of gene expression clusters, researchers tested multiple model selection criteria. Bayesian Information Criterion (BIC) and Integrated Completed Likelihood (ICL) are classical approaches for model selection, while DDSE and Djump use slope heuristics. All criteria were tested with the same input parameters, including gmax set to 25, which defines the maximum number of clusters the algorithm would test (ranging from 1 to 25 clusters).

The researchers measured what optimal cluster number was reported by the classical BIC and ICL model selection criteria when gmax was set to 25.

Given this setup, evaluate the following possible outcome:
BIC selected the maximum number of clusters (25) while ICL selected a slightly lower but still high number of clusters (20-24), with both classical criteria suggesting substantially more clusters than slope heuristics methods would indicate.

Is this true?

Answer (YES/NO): NO